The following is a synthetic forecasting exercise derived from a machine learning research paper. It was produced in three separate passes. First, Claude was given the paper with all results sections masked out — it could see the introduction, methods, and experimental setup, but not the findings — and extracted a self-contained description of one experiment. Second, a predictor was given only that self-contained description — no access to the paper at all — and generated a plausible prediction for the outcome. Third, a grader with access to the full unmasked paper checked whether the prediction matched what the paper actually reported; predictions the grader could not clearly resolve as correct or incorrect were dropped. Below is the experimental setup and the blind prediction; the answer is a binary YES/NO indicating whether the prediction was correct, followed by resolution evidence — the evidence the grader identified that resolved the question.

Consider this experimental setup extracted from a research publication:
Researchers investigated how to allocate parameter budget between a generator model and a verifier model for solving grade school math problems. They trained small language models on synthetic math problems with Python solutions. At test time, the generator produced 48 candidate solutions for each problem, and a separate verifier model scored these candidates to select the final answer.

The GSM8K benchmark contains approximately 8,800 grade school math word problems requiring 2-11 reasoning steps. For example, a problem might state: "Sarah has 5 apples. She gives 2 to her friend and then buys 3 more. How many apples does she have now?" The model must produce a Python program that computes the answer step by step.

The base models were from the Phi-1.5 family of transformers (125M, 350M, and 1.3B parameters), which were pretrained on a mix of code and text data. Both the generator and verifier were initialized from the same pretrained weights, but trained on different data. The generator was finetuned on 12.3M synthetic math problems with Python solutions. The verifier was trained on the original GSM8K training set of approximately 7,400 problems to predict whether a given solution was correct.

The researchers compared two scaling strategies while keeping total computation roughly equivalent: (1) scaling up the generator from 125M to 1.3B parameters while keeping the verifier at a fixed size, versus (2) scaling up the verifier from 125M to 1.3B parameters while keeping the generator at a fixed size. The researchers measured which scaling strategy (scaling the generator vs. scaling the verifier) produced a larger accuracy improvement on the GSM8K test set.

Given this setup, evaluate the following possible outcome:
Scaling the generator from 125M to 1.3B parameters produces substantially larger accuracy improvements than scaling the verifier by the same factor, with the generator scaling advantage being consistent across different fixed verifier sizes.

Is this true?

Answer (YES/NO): NO